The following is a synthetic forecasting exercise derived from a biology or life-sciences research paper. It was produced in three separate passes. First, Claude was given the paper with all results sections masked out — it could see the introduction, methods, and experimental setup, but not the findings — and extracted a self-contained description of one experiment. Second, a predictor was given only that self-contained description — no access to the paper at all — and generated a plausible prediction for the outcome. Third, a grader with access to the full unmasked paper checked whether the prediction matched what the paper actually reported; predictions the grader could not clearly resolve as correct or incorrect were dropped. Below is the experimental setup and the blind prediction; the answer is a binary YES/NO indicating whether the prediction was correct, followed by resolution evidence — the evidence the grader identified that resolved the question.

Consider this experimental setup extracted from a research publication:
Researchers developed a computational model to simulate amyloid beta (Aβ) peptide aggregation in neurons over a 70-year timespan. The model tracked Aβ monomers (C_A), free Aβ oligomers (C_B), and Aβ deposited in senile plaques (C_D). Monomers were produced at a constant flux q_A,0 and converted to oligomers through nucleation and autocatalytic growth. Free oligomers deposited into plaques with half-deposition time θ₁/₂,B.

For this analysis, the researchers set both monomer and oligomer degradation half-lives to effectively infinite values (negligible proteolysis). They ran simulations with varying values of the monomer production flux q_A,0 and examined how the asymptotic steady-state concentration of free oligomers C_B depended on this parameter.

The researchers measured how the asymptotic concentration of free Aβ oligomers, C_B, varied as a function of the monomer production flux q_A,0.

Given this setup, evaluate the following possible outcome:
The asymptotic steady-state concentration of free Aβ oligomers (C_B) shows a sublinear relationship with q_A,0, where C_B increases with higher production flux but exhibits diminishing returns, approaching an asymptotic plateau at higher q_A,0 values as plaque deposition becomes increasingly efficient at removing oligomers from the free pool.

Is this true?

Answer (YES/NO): NO